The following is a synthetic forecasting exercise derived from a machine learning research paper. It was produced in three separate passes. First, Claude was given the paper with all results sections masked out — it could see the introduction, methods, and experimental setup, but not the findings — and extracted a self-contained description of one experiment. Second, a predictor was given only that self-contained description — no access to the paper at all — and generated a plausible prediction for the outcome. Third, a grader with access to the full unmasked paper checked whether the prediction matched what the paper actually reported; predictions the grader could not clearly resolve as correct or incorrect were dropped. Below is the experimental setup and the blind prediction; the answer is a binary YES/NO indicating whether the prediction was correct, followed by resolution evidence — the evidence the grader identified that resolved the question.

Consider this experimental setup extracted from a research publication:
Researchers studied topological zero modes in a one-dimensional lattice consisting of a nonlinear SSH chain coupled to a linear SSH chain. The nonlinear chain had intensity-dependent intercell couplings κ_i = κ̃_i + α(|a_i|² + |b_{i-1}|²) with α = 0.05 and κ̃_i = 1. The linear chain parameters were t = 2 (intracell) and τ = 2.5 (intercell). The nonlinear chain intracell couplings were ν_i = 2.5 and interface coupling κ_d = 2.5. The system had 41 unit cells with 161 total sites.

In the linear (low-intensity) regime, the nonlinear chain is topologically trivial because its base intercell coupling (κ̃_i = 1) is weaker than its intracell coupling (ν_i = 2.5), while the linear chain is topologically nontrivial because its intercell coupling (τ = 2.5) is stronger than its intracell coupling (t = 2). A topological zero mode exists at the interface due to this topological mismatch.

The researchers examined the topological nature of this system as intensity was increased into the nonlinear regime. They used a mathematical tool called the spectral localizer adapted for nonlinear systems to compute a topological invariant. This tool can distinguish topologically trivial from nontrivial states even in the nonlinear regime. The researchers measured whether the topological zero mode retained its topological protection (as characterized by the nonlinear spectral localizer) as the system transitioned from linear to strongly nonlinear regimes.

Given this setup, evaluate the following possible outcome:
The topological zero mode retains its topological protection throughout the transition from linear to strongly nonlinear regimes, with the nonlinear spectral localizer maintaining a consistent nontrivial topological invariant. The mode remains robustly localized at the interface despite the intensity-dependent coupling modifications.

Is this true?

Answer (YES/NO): NO